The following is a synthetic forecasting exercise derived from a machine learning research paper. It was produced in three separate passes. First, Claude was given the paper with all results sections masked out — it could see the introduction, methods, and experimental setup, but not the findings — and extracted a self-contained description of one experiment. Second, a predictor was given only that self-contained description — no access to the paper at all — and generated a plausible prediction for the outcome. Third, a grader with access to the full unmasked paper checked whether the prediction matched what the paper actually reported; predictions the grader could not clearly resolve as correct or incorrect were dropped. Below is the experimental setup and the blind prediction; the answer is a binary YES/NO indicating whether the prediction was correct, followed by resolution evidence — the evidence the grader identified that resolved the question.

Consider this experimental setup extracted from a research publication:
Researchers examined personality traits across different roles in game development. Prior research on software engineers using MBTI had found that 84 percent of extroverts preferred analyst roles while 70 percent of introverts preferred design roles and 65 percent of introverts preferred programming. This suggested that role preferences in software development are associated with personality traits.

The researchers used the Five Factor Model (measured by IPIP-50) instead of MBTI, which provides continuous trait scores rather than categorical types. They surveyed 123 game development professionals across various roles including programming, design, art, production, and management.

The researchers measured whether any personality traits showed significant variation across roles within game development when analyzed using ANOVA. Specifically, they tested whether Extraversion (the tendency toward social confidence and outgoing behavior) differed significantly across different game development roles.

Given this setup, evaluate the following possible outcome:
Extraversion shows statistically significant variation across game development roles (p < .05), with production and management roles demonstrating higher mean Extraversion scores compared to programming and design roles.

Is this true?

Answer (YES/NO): NO